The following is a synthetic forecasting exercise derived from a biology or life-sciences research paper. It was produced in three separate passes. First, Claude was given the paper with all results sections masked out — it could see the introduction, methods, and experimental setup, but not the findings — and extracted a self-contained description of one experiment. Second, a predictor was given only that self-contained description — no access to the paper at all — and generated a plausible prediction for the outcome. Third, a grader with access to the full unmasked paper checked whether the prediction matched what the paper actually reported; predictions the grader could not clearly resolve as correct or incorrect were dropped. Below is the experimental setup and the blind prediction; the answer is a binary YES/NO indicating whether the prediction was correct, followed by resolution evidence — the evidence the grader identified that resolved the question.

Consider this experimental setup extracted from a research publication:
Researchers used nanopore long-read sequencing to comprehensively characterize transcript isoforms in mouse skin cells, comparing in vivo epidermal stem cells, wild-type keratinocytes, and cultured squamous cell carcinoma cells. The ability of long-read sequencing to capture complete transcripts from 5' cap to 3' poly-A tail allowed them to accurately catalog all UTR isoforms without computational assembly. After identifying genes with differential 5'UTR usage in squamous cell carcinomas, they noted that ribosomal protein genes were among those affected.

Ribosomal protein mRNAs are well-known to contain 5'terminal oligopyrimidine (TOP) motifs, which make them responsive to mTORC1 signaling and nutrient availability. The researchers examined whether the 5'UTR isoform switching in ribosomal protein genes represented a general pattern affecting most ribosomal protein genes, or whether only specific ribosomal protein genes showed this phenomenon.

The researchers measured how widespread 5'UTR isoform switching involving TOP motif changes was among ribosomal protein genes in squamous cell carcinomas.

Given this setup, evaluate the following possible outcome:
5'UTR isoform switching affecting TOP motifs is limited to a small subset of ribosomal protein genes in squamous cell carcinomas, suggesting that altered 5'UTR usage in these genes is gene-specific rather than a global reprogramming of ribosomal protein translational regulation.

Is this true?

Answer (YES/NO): YES